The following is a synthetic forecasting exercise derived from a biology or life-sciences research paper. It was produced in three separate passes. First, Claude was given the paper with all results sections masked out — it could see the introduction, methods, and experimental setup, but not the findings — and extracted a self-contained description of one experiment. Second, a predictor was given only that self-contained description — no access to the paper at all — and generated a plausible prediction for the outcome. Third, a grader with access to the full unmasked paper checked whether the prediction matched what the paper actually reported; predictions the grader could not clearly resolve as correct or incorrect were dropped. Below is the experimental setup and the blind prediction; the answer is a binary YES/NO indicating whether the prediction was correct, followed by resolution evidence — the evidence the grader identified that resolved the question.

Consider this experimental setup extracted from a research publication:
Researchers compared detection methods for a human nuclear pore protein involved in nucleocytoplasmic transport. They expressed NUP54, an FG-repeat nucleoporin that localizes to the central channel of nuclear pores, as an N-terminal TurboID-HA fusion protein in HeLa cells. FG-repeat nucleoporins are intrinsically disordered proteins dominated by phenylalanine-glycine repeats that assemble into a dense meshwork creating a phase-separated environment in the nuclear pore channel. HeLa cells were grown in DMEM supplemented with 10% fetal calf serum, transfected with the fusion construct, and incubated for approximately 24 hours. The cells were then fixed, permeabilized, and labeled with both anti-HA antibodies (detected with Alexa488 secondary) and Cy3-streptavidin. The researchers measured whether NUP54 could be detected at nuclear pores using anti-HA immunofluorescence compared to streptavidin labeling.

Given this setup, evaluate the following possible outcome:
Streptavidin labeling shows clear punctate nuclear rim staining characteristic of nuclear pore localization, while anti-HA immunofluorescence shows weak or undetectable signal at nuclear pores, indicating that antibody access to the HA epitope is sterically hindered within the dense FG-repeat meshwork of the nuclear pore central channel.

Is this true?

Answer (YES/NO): YES